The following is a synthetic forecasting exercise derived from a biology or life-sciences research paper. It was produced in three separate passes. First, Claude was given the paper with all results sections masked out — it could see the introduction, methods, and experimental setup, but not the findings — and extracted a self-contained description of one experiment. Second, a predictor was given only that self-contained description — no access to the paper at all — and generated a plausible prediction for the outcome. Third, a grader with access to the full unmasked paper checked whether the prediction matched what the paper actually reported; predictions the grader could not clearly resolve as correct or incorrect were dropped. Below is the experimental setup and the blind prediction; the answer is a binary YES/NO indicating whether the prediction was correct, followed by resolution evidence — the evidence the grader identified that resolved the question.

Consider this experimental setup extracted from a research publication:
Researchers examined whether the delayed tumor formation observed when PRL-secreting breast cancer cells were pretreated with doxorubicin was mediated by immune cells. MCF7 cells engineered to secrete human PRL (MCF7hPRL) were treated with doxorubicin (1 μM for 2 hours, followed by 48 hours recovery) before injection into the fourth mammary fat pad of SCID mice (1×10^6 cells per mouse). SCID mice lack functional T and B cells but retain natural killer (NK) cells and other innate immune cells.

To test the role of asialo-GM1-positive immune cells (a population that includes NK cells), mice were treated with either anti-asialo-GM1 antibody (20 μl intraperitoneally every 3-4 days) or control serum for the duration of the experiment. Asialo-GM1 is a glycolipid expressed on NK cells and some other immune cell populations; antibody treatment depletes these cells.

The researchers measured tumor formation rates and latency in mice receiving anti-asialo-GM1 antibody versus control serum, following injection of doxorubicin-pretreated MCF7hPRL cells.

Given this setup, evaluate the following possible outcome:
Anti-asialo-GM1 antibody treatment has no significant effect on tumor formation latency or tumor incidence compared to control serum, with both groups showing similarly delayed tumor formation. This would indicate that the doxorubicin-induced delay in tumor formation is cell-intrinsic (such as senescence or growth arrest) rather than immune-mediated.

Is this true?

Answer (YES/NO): NO